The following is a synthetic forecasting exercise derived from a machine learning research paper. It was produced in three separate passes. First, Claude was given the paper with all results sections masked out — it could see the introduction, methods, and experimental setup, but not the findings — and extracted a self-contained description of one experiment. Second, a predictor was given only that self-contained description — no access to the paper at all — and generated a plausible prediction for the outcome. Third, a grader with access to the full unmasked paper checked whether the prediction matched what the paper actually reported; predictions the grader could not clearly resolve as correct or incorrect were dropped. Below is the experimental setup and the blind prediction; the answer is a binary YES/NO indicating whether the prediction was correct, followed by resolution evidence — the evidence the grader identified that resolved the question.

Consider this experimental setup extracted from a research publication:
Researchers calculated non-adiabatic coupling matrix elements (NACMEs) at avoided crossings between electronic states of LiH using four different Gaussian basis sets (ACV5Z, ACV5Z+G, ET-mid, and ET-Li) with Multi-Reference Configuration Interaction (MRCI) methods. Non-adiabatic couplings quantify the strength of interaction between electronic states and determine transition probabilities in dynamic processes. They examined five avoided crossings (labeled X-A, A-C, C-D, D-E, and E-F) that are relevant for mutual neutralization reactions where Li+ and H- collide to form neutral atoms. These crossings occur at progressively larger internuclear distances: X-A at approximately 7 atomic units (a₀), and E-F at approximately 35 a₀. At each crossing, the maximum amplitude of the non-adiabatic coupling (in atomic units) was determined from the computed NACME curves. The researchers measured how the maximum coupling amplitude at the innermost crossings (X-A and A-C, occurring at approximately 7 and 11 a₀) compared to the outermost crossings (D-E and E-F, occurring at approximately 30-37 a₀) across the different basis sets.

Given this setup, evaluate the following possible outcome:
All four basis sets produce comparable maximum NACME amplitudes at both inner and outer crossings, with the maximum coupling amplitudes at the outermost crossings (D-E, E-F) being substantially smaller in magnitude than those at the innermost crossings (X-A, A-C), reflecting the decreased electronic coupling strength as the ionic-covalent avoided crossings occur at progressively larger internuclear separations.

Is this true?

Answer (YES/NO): NO